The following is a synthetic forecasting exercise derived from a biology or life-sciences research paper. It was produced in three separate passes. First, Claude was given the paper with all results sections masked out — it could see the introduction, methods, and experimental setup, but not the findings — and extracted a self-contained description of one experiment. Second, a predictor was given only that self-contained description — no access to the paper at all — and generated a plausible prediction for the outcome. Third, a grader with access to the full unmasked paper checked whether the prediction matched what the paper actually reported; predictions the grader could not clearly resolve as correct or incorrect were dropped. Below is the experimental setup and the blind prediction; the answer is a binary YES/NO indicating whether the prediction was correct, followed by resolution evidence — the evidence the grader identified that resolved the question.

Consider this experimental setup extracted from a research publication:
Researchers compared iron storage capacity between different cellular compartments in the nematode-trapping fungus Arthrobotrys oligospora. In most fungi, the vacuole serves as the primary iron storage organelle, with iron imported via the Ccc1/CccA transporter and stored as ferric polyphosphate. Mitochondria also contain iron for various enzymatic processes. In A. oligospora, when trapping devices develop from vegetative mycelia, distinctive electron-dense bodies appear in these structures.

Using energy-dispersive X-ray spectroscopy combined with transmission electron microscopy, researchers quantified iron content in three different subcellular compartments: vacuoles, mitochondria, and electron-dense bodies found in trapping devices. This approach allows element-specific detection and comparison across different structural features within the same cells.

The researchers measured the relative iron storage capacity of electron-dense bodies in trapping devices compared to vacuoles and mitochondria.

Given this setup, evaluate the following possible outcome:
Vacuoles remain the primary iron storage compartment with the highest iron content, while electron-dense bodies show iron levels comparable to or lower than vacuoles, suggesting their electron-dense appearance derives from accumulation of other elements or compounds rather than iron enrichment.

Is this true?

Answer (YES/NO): NO